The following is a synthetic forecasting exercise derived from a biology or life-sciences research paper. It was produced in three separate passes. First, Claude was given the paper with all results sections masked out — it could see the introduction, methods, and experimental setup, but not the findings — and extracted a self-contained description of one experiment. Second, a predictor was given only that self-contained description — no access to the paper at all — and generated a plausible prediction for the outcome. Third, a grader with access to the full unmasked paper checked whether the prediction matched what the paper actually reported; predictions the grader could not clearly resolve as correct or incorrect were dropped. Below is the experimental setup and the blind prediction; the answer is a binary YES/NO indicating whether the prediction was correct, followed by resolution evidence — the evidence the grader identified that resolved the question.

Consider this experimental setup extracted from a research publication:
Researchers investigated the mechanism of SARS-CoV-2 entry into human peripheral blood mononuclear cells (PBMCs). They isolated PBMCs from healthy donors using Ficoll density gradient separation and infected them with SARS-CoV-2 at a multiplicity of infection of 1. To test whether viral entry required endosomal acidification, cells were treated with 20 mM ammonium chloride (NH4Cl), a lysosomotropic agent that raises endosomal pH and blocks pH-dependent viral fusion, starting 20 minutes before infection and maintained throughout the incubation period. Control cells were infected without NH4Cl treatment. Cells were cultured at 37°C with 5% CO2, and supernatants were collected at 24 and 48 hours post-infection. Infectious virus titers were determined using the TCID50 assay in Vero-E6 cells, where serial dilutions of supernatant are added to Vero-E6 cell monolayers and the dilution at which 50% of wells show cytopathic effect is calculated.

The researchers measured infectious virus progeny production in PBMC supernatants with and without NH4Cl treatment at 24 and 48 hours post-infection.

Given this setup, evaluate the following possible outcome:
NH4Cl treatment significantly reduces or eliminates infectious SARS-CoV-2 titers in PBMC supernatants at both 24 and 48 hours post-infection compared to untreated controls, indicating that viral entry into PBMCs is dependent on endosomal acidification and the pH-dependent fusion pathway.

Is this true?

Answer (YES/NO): NO